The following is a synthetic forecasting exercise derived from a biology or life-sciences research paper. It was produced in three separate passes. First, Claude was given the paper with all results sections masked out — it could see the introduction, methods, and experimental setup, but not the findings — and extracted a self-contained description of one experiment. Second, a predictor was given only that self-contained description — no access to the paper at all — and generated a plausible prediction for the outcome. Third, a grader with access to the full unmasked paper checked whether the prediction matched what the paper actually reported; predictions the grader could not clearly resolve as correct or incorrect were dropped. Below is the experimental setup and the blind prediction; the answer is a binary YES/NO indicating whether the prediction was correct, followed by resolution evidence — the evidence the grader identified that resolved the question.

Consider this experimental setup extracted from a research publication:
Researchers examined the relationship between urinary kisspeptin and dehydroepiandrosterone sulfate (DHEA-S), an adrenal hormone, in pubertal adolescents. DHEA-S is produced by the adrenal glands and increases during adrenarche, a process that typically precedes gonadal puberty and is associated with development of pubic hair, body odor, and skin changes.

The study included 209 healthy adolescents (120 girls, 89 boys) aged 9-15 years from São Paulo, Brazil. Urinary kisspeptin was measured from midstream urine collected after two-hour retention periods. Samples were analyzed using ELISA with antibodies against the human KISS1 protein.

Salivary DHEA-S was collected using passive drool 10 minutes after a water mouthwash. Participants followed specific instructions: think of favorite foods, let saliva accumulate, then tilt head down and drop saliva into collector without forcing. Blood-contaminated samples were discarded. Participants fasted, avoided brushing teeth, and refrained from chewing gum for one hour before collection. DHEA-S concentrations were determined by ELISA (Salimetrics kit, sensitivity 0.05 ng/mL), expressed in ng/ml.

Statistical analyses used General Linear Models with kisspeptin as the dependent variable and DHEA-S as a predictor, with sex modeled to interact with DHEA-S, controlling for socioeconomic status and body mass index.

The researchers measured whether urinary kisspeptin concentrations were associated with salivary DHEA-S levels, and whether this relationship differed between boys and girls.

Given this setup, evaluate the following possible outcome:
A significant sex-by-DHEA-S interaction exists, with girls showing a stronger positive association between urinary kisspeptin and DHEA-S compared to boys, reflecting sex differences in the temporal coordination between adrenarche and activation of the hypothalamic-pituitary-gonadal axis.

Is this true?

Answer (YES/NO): NO